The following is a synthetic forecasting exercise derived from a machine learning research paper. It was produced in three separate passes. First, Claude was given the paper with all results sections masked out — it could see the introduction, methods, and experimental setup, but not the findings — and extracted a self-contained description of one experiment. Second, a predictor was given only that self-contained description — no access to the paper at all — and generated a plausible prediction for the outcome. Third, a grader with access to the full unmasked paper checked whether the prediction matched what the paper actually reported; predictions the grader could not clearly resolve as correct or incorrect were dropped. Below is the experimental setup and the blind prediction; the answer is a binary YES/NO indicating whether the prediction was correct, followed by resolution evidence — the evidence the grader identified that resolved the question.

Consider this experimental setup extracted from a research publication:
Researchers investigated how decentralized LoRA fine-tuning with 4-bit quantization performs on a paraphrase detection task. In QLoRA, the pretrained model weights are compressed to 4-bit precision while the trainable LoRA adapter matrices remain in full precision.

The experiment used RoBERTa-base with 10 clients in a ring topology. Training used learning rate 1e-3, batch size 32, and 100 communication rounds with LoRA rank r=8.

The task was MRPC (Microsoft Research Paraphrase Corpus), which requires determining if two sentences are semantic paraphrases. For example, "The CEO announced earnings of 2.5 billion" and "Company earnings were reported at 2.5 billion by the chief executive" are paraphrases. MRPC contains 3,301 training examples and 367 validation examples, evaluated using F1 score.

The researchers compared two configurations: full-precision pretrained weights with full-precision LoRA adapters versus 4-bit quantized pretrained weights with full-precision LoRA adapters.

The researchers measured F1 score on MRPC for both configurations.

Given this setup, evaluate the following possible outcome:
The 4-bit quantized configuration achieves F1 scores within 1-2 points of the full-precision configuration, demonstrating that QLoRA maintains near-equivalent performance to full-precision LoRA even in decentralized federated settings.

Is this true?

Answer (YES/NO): NO